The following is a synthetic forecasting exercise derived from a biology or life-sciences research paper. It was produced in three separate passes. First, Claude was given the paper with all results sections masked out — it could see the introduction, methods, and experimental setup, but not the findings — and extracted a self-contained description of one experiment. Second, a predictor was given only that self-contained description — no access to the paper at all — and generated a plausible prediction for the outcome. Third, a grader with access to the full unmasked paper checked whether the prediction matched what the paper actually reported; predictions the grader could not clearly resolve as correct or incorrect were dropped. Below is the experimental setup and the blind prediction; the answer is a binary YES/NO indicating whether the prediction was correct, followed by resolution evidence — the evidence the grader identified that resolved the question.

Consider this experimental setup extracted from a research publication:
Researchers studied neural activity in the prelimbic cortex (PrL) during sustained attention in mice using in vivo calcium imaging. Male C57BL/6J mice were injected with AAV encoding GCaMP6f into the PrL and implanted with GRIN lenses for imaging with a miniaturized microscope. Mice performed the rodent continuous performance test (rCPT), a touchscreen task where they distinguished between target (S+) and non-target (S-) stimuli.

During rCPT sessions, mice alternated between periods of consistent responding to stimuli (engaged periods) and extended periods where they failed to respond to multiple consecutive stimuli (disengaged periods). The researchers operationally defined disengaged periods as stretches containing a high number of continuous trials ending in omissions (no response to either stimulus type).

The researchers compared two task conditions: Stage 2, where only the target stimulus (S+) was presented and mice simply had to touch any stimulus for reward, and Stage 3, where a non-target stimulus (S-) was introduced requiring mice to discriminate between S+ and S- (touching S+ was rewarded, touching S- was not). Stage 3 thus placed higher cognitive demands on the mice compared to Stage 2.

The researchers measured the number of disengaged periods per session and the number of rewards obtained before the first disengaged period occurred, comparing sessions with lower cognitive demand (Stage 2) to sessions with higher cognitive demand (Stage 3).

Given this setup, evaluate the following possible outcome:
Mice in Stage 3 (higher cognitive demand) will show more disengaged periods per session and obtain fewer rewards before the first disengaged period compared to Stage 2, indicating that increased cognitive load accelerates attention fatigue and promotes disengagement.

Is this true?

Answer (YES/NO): YES